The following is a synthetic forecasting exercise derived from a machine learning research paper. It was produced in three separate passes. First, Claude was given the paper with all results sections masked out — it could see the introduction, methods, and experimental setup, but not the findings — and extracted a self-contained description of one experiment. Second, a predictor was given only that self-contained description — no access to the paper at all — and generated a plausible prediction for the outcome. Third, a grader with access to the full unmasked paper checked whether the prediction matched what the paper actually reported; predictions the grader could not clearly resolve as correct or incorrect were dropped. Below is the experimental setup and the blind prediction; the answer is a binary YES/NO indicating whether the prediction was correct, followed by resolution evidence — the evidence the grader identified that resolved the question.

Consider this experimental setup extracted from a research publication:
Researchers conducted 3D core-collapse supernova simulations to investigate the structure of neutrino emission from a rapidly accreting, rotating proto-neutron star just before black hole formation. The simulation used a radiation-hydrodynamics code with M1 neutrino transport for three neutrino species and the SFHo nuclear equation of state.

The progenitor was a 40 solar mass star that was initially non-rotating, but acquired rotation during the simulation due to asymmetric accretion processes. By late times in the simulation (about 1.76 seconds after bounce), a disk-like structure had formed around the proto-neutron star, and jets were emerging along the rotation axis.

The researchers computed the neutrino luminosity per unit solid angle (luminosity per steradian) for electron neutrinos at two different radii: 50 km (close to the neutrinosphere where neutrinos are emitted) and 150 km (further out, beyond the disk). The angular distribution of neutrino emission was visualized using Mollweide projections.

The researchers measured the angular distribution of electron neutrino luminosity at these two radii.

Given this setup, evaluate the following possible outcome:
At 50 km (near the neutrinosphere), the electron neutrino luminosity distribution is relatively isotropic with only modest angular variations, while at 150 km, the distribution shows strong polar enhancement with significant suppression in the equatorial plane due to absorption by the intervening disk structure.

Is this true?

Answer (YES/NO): NO